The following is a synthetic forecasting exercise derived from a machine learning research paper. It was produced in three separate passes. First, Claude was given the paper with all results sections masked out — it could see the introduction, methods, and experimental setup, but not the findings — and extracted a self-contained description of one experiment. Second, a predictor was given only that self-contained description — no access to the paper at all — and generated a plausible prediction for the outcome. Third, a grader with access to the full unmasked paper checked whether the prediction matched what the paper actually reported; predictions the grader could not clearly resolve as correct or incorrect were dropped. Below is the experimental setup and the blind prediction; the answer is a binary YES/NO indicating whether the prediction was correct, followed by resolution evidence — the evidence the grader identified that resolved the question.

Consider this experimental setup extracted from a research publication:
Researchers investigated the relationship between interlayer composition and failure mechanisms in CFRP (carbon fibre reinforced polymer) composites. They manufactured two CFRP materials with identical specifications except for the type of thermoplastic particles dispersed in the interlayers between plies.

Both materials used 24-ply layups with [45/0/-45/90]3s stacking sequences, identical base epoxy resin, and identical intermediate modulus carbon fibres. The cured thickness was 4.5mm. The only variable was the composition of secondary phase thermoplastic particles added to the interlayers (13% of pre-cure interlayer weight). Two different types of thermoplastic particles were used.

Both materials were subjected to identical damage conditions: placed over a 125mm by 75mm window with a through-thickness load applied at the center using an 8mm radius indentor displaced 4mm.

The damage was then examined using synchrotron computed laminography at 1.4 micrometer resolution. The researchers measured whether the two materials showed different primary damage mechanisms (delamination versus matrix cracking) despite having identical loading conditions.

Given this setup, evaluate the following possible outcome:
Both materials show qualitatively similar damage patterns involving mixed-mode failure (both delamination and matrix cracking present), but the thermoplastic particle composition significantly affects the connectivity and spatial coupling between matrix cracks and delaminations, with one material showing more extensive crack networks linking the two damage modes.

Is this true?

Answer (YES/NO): NO